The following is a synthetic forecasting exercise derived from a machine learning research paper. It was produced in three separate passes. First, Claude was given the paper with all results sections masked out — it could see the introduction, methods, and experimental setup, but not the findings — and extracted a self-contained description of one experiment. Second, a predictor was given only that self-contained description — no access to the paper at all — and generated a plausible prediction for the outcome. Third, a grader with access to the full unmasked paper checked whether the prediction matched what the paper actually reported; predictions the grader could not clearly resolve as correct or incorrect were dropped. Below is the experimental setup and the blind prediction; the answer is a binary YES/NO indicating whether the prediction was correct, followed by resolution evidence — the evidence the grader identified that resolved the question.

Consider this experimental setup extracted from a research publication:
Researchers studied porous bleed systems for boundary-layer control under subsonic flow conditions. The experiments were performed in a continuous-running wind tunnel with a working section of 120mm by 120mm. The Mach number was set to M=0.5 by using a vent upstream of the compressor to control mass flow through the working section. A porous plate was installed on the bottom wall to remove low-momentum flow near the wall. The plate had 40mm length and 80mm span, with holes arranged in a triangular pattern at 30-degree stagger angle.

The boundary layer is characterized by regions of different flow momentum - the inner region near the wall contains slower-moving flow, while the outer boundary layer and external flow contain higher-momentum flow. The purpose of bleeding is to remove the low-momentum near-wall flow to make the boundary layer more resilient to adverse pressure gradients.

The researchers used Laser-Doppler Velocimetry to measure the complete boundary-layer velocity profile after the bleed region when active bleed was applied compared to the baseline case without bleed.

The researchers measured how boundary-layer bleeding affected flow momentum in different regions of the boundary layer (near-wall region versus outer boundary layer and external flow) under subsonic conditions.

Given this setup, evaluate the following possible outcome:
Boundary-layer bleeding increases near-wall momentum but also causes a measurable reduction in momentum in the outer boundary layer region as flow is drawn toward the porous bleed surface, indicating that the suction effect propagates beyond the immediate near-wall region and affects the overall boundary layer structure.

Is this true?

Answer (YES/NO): YES